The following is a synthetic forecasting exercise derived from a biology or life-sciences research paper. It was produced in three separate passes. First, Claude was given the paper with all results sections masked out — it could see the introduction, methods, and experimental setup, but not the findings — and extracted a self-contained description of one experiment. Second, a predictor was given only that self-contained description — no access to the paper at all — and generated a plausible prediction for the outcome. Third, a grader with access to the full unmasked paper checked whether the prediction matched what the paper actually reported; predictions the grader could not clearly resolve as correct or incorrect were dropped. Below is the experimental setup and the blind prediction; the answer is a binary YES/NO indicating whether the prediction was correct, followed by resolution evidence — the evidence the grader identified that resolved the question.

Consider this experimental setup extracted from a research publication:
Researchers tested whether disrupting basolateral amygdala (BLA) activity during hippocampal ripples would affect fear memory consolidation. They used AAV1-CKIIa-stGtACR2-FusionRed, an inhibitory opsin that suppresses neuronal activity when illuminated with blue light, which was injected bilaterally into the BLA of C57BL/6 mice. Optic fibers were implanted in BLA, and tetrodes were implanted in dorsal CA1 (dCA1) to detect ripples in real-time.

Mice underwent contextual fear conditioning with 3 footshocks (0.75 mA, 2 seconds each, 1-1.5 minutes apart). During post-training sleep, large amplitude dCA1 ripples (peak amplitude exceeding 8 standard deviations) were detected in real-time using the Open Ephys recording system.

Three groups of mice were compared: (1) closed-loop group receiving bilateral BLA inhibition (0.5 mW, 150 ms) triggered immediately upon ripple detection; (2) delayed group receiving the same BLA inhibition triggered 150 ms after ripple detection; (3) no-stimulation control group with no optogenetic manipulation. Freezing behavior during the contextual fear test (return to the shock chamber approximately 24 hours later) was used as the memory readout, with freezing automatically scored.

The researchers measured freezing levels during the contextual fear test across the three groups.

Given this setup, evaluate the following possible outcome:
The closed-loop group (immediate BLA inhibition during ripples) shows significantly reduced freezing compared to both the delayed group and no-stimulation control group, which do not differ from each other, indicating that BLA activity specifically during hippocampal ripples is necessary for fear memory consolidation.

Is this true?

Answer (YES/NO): YES